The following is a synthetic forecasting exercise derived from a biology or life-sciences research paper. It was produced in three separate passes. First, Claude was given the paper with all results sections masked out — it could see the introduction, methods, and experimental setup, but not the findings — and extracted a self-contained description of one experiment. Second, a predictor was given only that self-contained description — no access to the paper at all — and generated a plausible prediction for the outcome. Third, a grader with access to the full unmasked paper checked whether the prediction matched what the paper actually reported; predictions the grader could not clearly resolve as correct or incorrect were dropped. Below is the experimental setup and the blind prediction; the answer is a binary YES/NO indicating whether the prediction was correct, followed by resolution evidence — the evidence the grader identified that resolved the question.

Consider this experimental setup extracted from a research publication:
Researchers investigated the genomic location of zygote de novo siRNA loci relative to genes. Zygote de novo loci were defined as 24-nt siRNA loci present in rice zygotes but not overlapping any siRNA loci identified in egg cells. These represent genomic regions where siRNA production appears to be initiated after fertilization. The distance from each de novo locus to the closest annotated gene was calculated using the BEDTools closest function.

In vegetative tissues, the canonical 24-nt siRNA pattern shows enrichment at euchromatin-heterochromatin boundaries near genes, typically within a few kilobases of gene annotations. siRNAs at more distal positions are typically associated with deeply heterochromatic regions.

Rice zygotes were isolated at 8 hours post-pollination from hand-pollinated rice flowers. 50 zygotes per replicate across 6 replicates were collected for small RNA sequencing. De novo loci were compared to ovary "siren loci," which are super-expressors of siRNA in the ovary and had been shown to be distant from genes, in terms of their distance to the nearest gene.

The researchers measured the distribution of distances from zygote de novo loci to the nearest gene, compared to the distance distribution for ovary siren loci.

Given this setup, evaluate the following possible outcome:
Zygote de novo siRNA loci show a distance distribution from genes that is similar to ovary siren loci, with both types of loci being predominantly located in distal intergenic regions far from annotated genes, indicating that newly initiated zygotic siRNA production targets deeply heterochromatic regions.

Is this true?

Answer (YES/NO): NO